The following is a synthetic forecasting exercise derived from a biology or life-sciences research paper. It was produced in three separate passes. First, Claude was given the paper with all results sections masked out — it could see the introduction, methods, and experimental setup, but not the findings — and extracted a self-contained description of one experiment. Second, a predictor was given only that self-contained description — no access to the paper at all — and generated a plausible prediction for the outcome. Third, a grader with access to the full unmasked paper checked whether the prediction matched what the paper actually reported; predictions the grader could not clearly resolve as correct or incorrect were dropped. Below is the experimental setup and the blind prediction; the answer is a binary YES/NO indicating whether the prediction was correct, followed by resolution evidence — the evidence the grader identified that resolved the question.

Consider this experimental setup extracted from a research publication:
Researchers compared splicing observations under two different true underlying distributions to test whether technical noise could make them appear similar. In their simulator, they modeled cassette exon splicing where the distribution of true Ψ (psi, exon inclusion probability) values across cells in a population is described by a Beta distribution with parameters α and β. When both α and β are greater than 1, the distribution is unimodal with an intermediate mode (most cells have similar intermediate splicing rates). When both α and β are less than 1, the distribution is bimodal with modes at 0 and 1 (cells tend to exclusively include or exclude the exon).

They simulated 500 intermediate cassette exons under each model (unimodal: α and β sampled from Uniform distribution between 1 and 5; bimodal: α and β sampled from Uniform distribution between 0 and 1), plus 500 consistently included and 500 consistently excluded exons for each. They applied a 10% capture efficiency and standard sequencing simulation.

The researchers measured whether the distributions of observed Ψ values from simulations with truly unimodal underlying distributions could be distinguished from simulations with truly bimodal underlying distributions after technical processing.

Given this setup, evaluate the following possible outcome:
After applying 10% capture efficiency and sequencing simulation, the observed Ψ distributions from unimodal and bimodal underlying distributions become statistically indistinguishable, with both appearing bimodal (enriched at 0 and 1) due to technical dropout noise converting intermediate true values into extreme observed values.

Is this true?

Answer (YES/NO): NO